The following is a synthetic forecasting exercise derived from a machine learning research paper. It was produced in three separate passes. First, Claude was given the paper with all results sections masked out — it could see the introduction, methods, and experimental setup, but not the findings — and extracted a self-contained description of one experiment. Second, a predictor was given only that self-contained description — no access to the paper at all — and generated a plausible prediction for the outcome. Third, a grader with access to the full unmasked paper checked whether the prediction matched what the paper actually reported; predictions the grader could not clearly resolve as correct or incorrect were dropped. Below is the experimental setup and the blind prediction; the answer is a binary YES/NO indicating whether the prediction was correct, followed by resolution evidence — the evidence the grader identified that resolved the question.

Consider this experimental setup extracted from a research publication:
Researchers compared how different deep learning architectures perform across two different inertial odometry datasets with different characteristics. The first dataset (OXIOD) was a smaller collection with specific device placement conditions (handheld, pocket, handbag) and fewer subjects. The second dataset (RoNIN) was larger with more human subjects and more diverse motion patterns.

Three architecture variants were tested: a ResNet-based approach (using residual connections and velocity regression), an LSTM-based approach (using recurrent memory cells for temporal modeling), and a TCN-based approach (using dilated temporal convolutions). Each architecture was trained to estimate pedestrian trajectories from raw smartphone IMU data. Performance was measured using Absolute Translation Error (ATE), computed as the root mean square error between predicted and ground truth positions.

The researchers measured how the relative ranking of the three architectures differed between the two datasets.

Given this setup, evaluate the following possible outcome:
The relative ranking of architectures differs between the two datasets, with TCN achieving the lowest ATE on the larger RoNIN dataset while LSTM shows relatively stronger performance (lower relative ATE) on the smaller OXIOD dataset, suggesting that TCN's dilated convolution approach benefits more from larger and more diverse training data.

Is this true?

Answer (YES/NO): NO